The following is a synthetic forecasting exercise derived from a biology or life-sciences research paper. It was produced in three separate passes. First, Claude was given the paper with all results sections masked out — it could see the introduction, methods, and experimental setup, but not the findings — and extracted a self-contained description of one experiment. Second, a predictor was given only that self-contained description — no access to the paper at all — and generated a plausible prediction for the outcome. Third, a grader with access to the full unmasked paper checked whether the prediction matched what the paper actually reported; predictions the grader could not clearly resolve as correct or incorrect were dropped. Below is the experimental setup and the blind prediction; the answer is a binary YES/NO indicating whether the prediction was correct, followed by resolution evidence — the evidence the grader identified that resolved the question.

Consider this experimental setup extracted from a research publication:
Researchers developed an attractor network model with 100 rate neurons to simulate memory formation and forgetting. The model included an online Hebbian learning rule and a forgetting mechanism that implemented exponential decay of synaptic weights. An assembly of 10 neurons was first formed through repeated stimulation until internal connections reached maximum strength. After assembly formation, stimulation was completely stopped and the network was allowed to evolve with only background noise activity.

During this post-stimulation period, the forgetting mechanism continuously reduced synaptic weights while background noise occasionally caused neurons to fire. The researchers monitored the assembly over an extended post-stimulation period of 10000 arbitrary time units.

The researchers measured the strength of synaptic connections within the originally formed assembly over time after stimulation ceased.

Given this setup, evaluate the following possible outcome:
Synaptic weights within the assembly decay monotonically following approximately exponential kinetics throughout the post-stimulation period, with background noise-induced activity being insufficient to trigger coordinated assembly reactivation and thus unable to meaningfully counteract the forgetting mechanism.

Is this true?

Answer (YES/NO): YES